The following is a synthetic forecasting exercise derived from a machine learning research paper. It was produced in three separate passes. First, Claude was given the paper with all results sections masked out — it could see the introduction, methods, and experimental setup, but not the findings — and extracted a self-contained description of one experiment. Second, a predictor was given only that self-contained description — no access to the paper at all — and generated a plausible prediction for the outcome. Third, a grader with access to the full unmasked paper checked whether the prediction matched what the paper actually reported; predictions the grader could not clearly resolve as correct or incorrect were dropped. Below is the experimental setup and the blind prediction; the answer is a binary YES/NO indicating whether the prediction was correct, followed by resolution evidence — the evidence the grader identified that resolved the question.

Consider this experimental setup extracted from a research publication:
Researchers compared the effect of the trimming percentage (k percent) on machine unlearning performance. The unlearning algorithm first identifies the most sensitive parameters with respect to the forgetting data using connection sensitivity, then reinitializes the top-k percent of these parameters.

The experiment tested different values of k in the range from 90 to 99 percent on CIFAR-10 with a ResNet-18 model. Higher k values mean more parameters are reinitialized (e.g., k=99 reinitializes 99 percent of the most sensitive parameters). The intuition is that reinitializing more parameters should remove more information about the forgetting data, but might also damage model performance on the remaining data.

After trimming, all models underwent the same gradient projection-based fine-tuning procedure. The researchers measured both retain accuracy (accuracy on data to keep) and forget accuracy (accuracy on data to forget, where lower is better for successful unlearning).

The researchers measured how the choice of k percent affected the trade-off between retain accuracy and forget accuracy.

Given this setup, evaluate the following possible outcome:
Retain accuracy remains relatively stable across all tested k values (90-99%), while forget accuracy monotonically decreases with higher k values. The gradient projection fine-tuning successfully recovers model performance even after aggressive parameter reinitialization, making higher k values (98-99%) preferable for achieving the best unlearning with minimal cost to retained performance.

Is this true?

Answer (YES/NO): NO